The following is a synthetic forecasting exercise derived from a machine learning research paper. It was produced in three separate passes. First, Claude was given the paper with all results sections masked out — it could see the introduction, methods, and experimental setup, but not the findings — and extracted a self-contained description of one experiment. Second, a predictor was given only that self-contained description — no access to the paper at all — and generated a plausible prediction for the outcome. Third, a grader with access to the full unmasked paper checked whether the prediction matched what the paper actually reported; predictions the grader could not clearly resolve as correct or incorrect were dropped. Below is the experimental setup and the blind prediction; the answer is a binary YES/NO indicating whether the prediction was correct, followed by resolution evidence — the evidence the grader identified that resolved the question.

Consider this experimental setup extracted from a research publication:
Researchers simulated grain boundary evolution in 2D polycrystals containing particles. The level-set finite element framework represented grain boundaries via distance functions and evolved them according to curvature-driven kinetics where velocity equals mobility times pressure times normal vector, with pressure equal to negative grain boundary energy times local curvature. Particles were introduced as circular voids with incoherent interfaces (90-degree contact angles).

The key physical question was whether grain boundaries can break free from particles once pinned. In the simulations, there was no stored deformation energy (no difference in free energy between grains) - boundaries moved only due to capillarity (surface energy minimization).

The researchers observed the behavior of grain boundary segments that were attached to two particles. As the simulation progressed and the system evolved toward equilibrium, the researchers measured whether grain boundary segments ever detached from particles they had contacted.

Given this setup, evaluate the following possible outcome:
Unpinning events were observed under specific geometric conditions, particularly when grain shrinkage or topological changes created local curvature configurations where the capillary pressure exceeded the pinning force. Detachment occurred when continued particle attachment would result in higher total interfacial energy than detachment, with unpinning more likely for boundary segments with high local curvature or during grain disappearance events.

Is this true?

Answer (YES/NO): NO